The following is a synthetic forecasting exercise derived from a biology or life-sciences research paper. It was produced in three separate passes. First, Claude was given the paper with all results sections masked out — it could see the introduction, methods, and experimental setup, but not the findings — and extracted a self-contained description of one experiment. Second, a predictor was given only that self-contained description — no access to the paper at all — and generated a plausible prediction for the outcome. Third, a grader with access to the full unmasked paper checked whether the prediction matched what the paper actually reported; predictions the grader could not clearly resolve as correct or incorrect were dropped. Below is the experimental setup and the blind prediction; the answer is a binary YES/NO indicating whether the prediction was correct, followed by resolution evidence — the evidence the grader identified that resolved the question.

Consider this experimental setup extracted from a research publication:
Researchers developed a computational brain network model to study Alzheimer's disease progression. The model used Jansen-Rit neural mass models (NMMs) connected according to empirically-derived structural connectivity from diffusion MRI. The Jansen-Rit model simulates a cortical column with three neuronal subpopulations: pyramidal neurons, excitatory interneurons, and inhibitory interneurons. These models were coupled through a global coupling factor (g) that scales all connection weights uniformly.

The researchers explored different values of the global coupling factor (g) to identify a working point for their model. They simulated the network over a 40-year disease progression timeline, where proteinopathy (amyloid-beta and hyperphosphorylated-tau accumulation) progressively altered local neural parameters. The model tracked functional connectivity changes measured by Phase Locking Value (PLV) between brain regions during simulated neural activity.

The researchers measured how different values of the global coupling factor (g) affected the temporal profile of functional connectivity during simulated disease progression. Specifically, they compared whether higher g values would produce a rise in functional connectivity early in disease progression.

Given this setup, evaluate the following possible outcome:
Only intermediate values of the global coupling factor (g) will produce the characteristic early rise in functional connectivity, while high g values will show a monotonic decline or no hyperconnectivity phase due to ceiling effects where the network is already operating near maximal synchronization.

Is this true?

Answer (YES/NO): YES